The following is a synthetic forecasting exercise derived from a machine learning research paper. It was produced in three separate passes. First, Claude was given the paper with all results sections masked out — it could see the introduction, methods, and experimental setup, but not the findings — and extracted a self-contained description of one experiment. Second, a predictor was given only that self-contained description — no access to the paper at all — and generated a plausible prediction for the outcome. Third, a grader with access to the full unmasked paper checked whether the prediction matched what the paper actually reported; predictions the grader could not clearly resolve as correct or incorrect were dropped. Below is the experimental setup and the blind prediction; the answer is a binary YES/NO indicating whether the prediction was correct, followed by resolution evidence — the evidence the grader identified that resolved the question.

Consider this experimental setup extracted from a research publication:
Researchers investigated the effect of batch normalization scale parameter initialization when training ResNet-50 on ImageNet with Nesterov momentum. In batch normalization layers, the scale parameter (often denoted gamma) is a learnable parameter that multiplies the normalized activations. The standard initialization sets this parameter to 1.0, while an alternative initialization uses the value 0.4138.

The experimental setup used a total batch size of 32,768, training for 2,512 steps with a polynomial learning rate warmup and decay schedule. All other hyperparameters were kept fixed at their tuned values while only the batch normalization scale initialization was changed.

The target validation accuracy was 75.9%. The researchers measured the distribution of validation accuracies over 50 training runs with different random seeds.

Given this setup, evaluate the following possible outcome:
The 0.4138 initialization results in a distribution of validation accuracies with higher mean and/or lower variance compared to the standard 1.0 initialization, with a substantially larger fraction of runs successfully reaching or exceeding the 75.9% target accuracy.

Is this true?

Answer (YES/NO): YES